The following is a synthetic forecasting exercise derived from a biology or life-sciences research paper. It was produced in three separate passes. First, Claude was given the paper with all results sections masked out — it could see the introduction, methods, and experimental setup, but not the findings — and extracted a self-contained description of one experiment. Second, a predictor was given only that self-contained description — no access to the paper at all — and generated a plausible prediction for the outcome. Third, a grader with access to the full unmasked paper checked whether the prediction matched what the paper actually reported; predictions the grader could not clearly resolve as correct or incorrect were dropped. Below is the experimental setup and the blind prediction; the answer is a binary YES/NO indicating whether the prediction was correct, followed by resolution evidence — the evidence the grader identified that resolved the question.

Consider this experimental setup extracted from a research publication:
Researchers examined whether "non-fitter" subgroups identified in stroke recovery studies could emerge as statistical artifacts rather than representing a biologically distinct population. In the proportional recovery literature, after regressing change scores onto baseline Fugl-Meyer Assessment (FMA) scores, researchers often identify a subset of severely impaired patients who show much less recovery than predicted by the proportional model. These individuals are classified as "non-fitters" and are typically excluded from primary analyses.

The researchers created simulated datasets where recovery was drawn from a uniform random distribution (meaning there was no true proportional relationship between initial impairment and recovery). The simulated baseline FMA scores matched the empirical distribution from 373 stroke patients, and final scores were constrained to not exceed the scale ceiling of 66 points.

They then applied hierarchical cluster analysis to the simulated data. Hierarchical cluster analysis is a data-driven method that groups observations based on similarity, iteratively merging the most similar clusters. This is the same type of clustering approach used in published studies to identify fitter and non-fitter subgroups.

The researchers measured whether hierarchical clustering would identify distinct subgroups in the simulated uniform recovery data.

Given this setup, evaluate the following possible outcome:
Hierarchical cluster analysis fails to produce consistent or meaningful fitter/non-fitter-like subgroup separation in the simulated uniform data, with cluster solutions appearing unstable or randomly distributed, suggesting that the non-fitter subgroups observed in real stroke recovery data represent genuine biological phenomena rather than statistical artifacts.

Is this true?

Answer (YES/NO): NO